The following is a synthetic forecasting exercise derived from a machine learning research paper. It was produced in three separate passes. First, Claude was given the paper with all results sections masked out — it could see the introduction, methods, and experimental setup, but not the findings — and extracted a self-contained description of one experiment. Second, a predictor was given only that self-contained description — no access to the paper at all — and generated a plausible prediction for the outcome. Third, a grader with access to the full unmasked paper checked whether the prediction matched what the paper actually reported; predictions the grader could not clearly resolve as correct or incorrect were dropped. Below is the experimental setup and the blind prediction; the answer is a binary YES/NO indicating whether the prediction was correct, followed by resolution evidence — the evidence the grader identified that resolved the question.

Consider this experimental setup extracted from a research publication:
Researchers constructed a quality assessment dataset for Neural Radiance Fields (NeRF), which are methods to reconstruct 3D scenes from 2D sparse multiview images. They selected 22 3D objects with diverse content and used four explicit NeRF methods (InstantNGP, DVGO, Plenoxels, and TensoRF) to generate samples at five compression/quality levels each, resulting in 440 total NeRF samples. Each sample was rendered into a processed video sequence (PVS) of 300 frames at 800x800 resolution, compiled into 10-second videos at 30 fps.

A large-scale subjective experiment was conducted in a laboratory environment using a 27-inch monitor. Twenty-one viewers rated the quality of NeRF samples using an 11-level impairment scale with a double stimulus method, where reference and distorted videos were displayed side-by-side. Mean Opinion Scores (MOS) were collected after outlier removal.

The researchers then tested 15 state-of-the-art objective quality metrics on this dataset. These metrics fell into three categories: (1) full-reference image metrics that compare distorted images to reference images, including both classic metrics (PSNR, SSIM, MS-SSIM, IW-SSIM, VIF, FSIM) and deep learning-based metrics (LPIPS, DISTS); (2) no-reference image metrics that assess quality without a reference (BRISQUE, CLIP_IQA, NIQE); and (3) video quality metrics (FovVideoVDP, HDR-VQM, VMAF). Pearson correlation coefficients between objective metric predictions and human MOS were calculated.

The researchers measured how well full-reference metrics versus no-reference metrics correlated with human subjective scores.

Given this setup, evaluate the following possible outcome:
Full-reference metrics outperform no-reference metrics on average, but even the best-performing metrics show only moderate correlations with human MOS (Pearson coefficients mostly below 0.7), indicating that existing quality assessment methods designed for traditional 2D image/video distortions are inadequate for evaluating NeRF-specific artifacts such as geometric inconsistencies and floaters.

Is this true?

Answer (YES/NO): NO